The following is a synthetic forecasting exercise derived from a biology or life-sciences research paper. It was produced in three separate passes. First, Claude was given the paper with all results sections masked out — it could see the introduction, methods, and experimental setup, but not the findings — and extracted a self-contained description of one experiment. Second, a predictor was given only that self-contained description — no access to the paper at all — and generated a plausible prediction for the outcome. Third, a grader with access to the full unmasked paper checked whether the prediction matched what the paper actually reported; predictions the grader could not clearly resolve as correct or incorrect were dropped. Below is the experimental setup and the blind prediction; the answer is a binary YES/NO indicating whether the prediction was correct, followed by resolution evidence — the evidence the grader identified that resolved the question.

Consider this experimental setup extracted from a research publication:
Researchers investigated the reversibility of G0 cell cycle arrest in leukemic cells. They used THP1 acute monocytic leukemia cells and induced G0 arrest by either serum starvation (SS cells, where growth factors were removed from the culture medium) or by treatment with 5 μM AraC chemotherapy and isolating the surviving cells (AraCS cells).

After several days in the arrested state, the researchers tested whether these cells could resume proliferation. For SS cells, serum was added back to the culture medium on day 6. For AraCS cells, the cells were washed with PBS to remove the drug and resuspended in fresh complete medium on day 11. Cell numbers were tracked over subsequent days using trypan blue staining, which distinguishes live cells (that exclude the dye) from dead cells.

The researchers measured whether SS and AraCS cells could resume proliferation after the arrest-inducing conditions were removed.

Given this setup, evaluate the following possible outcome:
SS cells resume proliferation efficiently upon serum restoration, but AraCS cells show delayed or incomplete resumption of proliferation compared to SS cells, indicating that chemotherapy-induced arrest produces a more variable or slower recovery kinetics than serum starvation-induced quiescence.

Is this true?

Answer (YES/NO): NO